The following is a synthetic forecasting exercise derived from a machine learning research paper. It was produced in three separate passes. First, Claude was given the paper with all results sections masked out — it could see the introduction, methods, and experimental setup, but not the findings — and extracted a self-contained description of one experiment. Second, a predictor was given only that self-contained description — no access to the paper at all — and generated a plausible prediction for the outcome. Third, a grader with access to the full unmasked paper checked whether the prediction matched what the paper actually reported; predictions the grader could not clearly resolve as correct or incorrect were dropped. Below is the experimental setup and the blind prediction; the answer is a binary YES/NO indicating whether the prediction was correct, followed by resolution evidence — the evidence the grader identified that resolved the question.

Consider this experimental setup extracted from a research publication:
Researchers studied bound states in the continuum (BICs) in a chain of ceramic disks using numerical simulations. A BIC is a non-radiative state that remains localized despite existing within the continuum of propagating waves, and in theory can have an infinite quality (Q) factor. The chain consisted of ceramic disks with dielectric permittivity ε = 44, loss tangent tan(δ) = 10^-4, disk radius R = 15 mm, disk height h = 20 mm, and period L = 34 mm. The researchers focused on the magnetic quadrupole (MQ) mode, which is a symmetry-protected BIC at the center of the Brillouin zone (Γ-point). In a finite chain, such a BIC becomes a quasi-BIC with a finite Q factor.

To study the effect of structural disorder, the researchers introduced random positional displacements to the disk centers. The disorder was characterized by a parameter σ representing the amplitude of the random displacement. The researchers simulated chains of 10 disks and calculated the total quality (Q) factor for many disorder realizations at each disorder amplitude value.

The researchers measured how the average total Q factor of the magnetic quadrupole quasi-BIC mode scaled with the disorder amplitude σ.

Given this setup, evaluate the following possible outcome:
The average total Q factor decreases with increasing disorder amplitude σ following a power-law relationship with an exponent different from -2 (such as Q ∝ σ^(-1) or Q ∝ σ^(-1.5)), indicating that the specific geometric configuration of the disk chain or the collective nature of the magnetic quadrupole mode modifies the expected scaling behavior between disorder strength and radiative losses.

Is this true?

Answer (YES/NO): YES